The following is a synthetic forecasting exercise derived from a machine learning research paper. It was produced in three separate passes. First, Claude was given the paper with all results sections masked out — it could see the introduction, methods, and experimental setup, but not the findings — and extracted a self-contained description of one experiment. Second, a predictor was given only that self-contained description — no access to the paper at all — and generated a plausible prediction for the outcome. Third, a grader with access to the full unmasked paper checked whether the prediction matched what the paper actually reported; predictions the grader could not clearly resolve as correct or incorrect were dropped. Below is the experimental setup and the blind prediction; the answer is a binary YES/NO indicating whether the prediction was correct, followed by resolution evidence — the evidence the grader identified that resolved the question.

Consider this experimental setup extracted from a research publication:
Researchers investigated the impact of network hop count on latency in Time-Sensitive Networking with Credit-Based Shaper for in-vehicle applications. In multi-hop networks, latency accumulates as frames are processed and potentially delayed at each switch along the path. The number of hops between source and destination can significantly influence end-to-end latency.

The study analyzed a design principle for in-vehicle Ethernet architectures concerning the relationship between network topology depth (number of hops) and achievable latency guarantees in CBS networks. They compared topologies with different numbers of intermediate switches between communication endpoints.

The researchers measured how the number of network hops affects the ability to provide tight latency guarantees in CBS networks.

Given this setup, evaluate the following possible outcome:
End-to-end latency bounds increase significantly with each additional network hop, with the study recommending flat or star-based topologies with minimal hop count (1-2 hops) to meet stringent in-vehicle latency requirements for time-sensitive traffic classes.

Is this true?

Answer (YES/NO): NO